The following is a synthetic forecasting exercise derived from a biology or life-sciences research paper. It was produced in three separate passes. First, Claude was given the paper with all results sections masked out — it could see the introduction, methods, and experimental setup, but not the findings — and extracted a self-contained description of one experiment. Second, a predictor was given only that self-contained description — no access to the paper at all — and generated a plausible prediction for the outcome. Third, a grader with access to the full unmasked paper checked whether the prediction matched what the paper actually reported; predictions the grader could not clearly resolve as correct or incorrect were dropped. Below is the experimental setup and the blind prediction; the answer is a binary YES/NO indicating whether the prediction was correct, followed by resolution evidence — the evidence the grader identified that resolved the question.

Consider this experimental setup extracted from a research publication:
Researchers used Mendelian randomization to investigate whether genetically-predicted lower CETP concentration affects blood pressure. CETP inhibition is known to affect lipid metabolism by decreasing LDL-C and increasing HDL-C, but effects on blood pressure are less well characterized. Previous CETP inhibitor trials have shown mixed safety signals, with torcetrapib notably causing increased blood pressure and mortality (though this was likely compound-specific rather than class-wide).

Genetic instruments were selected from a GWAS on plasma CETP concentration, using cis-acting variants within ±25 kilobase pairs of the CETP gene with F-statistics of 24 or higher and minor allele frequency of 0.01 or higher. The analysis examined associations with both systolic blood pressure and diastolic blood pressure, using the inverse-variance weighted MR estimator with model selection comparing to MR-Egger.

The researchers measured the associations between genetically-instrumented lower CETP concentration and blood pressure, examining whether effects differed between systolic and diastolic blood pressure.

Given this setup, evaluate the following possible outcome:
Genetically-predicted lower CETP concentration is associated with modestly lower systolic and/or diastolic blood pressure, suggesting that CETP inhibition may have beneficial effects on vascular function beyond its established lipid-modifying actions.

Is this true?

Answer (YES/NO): YES